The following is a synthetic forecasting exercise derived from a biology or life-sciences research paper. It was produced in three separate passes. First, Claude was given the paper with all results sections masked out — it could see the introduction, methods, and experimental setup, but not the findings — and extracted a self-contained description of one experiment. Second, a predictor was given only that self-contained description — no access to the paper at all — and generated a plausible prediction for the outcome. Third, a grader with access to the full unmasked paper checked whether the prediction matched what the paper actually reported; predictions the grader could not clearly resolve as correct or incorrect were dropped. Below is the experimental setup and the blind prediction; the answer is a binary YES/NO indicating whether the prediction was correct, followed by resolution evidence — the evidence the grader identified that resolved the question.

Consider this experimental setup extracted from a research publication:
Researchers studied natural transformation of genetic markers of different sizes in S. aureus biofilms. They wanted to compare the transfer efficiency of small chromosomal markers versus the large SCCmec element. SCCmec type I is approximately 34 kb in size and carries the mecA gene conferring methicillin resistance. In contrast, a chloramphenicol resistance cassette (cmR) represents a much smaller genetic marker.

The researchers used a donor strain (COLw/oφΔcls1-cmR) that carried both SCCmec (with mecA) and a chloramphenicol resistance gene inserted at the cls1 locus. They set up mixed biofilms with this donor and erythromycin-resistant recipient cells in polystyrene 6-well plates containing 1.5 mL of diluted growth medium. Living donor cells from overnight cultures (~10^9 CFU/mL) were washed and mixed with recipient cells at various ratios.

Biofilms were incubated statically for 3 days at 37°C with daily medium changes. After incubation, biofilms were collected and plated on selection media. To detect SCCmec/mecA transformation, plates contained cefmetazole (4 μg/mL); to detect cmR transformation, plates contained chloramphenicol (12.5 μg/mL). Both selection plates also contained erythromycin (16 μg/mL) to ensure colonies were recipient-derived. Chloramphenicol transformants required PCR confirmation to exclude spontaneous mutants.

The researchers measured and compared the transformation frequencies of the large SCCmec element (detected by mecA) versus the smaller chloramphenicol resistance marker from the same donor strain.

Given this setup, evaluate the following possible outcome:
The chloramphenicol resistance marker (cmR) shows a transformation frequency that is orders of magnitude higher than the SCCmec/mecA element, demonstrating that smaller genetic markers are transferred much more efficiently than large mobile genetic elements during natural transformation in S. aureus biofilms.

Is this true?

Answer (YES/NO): NO